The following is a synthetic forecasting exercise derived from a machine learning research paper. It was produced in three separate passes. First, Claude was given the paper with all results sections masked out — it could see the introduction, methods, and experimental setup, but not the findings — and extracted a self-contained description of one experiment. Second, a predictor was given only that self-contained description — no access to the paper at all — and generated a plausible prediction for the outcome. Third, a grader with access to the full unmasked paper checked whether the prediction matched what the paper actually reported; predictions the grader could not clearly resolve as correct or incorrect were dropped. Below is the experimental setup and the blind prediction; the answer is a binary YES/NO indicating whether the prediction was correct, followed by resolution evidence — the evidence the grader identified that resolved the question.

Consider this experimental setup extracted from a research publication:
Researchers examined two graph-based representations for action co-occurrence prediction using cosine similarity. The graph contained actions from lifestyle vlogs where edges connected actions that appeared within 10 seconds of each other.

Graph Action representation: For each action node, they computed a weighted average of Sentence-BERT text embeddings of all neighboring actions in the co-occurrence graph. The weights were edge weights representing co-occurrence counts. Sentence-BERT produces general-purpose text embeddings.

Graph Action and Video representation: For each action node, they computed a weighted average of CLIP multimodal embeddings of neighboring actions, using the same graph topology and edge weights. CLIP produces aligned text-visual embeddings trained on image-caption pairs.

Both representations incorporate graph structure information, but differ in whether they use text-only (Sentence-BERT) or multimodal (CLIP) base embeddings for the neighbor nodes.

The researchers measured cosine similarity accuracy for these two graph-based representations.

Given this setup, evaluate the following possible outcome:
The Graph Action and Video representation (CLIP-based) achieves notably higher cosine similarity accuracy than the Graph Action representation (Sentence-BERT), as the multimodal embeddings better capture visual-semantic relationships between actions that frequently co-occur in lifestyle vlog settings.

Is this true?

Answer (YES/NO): NO